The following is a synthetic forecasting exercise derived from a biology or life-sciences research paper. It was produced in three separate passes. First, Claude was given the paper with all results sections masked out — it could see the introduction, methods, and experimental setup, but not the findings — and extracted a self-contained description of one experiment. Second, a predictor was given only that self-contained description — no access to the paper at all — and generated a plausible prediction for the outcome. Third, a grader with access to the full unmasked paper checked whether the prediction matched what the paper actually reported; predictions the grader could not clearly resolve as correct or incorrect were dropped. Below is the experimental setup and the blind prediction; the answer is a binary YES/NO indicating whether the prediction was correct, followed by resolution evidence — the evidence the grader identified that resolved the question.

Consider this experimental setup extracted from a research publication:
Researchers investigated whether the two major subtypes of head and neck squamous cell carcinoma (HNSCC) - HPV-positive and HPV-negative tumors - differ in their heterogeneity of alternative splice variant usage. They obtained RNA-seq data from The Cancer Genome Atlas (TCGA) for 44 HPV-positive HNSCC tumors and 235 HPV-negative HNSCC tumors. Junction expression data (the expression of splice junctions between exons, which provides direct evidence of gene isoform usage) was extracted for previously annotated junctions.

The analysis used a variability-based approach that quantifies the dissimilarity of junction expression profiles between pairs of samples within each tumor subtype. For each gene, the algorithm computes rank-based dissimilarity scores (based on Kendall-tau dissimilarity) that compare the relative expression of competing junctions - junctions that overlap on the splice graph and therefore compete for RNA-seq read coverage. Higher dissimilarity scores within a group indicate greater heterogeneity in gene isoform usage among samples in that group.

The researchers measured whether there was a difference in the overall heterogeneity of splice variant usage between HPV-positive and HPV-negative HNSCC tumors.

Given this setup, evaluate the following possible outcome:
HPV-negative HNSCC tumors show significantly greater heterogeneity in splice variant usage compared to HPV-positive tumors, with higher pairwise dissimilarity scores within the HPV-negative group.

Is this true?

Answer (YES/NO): NO